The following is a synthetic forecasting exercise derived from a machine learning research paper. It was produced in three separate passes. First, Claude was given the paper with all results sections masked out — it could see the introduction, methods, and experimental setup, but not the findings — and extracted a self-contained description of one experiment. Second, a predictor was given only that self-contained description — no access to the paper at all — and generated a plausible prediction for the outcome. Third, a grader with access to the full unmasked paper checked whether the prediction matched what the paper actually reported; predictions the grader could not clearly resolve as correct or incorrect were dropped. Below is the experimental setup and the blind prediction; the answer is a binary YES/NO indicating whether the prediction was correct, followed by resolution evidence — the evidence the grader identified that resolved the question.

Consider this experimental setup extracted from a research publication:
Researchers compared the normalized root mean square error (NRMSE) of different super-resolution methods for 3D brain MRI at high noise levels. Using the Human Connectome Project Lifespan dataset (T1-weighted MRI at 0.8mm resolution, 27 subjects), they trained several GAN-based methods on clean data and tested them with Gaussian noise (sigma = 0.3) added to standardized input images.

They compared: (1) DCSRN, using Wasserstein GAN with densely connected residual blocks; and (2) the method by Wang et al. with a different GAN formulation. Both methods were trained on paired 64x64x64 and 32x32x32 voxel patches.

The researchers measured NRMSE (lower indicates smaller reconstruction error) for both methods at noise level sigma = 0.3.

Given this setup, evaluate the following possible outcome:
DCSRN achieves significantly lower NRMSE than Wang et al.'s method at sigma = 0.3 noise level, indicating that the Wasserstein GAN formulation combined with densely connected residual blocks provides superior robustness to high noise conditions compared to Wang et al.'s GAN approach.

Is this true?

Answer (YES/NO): YES